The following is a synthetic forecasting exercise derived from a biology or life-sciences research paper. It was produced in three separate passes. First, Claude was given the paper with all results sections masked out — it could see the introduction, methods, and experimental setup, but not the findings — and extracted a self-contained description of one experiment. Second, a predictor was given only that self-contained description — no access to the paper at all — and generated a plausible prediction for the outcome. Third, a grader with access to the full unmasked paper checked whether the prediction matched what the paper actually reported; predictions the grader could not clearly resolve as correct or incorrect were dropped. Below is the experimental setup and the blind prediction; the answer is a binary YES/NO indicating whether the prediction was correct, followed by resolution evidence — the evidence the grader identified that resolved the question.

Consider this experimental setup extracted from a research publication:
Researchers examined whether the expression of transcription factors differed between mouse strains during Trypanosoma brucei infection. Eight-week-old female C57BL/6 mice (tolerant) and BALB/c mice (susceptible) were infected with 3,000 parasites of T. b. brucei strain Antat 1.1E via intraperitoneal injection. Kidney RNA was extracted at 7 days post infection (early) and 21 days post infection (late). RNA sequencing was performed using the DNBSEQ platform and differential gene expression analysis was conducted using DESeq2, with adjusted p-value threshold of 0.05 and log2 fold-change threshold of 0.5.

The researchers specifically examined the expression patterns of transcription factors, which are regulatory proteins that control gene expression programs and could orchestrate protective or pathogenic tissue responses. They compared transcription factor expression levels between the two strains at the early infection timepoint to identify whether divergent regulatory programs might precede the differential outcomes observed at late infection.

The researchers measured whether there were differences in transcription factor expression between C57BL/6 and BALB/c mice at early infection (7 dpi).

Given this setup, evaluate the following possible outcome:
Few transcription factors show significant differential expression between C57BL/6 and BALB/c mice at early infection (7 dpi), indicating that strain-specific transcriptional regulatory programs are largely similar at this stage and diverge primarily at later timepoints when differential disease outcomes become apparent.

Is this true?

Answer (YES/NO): NO